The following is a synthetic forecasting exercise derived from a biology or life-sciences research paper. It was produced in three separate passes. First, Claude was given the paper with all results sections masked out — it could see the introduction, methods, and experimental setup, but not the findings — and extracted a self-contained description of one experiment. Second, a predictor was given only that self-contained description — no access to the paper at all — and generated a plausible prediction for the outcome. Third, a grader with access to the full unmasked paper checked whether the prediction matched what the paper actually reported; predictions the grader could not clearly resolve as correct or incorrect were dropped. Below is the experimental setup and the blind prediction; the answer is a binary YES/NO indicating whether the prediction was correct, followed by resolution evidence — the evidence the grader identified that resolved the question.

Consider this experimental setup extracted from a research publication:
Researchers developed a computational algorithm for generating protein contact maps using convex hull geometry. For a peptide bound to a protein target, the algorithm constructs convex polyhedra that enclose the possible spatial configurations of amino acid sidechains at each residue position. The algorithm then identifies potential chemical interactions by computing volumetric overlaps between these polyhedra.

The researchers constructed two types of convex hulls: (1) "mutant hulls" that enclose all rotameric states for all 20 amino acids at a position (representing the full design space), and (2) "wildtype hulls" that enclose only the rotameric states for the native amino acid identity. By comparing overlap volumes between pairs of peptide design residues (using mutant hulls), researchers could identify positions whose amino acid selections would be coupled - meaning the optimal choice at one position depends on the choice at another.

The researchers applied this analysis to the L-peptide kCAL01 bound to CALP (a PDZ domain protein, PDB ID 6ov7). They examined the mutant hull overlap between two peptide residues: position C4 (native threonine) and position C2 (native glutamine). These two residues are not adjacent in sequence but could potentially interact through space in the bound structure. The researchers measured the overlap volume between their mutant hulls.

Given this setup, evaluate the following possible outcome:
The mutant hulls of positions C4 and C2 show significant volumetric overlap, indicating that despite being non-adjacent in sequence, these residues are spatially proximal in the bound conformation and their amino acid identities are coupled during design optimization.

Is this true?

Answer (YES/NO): YES